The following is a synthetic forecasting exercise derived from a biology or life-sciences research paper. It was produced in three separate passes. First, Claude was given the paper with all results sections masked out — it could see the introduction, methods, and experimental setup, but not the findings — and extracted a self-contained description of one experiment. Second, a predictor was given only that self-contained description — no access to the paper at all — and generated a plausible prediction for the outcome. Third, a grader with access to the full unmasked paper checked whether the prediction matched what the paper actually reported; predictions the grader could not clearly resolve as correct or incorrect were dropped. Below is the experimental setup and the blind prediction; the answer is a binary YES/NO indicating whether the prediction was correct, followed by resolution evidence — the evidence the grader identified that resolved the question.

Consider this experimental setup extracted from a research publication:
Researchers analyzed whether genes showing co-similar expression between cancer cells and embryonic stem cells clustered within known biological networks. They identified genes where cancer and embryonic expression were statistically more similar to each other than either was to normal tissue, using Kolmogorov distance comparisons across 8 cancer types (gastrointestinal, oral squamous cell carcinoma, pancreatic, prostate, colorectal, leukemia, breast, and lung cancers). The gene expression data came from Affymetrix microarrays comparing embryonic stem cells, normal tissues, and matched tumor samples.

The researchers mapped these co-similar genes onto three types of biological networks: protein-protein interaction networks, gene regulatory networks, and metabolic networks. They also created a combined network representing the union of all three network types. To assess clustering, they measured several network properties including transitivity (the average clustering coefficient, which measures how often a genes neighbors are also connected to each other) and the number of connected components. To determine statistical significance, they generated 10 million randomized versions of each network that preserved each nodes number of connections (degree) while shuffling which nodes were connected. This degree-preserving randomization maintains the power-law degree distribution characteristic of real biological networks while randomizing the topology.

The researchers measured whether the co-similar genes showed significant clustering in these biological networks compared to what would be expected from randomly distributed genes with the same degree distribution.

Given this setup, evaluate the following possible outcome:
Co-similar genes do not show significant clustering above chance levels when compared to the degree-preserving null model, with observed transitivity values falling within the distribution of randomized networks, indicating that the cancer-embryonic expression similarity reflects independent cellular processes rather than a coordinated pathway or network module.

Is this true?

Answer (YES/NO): NO